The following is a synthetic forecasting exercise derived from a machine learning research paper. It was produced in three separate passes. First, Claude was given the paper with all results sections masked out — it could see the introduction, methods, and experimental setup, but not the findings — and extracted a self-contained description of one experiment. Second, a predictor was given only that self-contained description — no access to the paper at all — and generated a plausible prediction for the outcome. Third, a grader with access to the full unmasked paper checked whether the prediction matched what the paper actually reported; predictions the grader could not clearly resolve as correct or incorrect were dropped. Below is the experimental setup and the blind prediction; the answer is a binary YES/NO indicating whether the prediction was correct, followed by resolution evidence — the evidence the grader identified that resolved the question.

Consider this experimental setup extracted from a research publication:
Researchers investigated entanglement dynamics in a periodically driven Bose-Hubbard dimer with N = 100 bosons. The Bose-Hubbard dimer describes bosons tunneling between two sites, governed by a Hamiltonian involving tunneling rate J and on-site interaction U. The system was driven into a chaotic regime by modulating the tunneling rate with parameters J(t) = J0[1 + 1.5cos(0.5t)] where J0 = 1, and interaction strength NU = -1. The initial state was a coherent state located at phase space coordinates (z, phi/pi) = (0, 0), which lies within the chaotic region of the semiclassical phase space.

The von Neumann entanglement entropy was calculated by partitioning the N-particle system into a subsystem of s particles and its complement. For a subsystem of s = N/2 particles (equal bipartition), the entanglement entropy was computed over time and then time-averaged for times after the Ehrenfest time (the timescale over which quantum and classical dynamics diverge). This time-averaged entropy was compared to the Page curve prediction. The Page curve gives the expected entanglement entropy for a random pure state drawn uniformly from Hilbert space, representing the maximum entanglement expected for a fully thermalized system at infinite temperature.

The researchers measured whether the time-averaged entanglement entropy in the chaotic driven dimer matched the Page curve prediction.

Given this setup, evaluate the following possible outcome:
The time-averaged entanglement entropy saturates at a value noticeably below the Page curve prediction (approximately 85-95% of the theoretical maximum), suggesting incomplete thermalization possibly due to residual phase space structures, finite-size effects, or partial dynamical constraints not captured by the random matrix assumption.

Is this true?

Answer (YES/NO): NO